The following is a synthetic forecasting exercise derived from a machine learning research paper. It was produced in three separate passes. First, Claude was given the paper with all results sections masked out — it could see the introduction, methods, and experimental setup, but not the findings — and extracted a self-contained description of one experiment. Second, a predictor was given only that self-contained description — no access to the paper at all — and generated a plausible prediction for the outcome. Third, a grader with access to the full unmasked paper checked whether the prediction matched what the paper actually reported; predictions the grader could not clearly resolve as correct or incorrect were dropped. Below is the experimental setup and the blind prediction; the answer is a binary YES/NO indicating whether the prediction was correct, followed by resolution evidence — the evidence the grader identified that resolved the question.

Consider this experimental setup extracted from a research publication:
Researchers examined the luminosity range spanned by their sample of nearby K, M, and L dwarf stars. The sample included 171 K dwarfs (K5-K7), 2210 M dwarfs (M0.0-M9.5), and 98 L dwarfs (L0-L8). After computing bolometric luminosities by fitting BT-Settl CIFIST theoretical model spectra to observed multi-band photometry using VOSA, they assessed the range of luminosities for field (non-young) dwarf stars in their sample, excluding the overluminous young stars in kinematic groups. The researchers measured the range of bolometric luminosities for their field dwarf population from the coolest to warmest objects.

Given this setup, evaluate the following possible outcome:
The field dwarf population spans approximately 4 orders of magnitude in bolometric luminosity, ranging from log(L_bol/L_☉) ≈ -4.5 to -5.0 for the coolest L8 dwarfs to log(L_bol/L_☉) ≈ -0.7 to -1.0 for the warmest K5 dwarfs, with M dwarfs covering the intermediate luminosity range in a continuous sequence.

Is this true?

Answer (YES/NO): NO